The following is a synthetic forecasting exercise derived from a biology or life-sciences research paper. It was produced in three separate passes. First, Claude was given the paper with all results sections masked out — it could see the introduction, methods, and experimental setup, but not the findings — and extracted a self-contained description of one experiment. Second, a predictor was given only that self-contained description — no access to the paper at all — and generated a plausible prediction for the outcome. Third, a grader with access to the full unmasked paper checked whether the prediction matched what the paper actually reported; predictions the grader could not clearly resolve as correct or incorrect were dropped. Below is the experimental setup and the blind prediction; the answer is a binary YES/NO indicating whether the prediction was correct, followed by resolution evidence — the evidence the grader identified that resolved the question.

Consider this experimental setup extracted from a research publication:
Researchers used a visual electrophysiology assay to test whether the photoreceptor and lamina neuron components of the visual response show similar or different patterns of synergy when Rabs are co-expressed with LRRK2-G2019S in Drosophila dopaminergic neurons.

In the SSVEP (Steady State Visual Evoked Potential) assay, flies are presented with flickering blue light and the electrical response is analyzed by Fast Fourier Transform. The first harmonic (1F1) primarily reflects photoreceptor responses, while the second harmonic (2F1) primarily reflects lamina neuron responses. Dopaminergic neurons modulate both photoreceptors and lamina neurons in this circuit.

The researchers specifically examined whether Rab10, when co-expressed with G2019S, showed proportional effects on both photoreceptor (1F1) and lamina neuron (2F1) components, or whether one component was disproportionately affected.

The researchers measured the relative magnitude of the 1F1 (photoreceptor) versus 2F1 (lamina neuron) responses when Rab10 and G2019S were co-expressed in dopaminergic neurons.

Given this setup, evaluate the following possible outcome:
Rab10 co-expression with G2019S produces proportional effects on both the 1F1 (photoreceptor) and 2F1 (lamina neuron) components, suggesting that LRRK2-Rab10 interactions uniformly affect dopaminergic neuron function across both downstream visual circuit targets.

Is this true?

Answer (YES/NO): NO